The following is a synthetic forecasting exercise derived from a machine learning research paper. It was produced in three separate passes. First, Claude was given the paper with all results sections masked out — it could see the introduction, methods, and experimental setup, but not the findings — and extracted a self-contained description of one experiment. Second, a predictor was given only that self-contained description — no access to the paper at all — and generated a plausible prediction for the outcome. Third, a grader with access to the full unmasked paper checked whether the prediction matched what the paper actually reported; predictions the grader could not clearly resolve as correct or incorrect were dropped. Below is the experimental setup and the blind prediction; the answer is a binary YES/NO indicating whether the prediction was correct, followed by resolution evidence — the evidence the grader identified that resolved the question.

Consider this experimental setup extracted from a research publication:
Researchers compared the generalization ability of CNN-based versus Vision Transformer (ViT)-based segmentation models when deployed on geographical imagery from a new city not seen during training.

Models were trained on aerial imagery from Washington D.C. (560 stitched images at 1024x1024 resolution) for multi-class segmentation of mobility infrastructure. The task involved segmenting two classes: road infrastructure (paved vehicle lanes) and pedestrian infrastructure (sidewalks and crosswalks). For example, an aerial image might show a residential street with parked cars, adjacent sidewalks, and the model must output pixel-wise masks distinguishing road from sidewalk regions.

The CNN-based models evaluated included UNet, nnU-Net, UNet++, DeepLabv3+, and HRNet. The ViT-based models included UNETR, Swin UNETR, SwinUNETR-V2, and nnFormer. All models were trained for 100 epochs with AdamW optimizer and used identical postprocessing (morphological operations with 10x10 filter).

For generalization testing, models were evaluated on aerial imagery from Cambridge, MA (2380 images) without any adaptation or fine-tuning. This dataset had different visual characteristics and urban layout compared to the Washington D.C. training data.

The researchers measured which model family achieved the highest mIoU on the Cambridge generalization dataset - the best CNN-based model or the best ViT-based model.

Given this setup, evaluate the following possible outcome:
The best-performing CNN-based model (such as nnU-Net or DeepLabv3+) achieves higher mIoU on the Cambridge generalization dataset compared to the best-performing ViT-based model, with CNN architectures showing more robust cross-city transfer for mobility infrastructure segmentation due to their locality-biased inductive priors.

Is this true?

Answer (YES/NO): YES